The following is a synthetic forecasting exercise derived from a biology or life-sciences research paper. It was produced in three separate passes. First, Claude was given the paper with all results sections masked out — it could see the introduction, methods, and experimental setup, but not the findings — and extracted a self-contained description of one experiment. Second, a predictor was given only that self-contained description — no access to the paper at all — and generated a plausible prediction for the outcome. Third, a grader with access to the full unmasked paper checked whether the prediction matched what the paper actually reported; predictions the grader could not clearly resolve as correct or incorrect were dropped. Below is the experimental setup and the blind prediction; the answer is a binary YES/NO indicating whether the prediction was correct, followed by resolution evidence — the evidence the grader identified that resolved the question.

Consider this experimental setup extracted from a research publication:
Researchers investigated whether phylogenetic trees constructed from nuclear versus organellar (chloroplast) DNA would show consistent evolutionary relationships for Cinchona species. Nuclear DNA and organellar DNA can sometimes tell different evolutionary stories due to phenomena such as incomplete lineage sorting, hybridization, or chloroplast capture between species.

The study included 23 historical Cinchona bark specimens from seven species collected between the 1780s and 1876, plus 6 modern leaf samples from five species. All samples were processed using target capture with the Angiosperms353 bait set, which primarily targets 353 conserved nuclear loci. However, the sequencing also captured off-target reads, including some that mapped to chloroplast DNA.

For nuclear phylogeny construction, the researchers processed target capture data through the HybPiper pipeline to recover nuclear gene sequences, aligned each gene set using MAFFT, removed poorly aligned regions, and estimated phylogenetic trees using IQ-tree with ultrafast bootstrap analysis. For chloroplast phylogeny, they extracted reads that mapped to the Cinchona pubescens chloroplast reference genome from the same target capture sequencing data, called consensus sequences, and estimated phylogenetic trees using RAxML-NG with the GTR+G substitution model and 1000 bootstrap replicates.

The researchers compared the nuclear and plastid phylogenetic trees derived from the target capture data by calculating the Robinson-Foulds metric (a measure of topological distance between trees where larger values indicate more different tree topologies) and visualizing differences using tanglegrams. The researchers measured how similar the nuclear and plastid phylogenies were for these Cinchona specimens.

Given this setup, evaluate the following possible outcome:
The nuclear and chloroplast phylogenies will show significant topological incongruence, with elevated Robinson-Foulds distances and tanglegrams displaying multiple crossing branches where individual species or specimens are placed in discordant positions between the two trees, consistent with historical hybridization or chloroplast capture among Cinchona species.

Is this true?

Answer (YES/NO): YES